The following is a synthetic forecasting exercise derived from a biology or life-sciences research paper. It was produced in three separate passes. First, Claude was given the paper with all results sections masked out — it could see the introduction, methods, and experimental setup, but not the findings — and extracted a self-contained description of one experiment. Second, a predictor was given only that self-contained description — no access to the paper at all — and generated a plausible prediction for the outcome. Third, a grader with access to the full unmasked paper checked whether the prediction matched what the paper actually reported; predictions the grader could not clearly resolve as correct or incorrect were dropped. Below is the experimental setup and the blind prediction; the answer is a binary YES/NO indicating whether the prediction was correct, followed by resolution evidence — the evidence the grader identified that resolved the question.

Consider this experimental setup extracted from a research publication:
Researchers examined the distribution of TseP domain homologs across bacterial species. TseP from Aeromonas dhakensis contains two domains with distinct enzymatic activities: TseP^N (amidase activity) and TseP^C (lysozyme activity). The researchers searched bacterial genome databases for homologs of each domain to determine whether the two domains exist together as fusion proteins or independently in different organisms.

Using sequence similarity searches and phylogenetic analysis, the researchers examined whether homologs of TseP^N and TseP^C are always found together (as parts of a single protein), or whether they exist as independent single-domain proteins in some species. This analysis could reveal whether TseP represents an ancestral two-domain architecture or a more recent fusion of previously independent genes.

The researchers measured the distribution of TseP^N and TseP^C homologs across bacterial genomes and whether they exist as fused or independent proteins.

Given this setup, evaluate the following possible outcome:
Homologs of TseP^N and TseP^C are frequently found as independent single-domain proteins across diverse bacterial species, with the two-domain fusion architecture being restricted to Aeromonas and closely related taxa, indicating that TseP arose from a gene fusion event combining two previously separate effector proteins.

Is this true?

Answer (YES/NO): NO